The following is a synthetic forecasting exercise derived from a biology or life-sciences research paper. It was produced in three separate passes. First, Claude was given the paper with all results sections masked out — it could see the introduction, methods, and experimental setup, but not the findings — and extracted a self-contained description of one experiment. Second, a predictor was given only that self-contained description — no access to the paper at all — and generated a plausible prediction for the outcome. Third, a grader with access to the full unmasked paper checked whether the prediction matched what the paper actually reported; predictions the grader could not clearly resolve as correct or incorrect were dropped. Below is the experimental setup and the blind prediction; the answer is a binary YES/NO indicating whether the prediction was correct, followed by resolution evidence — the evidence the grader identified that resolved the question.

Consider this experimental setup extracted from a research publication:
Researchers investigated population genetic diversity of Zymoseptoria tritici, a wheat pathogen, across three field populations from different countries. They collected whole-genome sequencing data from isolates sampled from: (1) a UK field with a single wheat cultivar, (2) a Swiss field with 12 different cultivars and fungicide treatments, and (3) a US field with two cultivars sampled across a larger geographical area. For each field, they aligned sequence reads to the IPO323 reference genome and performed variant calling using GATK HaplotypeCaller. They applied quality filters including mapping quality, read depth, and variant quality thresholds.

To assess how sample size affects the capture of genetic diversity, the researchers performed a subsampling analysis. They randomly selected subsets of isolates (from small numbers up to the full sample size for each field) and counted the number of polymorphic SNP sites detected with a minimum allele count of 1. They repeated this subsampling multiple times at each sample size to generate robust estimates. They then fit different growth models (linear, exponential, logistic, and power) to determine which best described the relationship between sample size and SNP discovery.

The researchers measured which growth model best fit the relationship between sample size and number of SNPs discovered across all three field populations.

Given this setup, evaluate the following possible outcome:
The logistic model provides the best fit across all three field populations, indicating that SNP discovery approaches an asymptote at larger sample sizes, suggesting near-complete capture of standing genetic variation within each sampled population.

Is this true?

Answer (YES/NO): NO